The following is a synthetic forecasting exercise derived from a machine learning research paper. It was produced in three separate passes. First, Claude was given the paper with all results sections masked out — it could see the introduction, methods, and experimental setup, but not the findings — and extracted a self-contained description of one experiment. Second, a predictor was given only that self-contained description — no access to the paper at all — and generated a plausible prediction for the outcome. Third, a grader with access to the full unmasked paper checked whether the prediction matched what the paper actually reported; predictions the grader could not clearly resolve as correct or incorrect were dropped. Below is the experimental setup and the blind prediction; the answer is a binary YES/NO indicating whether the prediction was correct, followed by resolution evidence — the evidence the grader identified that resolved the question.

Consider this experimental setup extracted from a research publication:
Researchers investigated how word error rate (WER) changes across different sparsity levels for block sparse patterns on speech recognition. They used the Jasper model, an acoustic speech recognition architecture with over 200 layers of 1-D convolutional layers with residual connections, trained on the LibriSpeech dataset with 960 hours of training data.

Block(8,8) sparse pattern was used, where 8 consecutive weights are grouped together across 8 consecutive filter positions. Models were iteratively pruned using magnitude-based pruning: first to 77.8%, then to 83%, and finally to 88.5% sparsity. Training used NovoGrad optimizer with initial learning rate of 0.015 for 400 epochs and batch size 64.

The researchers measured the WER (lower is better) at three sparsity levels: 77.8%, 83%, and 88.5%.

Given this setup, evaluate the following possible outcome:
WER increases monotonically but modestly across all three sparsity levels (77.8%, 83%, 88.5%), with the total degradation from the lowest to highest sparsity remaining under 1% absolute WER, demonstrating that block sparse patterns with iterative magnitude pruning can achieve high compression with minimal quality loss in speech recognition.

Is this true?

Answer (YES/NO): NO